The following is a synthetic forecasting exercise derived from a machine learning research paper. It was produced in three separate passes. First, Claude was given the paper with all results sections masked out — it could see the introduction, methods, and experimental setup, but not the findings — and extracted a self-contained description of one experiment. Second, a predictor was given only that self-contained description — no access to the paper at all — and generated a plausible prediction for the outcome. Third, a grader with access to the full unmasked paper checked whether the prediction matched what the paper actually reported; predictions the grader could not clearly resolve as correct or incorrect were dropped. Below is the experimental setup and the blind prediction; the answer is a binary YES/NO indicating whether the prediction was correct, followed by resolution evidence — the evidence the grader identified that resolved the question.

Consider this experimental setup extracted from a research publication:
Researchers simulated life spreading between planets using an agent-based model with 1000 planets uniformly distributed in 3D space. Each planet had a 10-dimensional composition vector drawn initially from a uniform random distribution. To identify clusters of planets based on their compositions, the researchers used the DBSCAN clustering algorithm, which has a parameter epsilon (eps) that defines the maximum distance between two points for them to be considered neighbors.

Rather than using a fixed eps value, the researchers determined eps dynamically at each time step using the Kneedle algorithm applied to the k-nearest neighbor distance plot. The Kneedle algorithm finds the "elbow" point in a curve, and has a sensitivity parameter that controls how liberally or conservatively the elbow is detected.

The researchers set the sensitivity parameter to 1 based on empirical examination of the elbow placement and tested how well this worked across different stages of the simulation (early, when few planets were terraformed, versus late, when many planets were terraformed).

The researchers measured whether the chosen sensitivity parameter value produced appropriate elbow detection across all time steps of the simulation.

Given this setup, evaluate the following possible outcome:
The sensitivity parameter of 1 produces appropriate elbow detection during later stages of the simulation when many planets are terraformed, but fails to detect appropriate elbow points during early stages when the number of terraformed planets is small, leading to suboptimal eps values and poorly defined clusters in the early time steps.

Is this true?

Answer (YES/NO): NO